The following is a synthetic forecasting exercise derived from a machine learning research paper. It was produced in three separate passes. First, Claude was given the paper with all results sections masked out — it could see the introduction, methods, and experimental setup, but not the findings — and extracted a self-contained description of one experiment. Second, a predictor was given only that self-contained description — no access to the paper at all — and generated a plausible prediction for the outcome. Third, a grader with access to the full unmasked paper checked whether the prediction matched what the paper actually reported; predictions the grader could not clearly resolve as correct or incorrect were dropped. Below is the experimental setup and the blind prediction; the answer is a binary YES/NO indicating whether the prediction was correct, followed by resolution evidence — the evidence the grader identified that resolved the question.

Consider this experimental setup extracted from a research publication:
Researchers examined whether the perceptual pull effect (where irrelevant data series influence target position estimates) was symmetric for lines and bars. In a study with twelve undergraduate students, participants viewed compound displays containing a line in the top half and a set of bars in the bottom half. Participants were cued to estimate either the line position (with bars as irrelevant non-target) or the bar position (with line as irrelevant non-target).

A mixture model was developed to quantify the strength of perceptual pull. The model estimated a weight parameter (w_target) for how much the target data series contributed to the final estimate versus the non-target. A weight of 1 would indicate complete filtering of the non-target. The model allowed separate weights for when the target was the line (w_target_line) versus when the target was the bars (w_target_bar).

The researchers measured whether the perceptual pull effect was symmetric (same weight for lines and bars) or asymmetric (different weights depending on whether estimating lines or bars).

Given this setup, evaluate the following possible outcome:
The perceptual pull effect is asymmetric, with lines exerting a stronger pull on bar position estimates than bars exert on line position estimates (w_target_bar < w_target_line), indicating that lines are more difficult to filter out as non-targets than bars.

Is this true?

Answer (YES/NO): NO